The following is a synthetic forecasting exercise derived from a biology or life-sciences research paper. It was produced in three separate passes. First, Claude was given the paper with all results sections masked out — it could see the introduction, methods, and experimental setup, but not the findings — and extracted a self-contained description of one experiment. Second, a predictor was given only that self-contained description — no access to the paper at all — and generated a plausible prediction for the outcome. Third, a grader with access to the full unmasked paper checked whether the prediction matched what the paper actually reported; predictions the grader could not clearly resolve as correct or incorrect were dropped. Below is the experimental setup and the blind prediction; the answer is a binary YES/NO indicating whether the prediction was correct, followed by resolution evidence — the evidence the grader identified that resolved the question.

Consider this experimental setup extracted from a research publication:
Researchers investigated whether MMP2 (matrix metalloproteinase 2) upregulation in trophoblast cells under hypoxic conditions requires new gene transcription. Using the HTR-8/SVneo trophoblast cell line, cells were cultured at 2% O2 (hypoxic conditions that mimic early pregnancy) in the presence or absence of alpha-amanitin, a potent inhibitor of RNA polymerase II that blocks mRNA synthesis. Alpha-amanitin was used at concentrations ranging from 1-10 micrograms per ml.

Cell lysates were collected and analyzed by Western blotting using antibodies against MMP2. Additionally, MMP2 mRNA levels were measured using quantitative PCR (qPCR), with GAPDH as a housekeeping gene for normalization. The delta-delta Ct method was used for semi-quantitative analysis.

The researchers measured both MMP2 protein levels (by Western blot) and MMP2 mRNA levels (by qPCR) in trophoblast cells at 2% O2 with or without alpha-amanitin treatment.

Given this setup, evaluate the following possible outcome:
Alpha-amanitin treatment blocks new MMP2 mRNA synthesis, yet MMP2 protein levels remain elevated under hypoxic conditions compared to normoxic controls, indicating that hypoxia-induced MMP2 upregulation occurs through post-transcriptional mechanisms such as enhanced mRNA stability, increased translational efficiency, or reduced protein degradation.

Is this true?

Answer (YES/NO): YES